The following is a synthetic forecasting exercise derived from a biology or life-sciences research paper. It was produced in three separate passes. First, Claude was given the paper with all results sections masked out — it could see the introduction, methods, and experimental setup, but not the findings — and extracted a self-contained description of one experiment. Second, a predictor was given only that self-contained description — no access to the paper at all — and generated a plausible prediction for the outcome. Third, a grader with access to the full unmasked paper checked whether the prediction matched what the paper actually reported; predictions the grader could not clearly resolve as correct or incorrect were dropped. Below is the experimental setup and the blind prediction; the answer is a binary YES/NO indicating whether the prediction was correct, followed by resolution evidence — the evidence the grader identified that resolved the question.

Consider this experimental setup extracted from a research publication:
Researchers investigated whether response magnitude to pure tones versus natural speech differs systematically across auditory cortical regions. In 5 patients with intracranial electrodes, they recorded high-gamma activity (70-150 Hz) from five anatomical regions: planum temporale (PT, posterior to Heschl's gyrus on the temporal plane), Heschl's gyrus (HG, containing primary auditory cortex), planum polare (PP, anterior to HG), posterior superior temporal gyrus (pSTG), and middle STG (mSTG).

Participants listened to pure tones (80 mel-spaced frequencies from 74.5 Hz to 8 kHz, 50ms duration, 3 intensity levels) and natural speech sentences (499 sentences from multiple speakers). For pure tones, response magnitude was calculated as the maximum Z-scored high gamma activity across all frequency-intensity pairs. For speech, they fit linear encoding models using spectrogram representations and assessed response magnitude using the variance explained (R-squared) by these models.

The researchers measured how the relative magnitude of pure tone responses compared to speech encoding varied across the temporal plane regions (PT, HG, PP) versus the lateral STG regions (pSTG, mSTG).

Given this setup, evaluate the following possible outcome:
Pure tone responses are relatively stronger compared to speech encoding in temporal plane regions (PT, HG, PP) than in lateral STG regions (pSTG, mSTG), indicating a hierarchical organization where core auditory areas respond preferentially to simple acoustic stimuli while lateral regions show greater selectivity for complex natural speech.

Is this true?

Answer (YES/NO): YES